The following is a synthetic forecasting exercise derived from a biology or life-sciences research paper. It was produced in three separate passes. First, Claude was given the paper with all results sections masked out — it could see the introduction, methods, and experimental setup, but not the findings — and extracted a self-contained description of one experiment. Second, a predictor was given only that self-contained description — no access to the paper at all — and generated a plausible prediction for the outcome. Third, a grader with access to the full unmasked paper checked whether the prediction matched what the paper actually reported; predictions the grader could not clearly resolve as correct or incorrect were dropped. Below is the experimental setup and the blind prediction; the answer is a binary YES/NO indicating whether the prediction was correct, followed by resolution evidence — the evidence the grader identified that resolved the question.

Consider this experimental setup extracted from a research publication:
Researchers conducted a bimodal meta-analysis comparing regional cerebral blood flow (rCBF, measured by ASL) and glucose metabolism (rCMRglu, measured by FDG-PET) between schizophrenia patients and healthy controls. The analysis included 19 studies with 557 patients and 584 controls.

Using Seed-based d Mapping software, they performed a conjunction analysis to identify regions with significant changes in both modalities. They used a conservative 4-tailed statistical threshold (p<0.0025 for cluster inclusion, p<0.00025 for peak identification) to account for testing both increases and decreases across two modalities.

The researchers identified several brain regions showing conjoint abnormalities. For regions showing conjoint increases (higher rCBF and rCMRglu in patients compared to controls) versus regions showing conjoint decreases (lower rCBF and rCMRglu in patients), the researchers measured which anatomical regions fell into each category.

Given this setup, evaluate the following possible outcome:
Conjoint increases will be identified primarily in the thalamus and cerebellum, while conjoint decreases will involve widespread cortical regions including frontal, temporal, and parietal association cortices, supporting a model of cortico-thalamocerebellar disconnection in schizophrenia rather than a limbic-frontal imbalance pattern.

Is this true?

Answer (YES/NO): NO